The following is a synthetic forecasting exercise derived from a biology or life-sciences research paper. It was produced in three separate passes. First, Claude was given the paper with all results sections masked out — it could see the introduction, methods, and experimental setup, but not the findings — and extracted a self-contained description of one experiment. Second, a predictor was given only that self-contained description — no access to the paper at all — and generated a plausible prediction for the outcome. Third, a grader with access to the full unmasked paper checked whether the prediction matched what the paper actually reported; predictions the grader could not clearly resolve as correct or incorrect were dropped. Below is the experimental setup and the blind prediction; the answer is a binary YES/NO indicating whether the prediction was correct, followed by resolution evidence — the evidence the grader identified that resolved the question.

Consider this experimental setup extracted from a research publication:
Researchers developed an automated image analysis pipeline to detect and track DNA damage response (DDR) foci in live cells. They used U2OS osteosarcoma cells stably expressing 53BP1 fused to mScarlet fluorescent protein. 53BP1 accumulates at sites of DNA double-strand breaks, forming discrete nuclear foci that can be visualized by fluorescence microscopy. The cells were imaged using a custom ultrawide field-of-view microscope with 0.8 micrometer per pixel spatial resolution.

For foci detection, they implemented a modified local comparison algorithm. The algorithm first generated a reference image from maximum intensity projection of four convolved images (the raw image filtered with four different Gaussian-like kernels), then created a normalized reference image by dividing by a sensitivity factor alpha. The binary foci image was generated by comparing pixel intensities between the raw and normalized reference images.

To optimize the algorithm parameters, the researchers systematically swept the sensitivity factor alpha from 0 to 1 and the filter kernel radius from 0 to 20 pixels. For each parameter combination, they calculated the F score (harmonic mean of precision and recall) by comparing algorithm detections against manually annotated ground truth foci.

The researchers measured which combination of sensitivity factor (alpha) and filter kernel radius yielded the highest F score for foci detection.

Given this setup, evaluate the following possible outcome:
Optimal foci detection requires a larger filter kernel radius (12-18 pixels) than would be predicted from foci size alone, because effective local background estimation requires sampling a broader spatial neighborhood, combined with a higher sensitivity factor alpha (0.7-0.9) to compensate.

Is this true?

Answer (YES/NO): NO